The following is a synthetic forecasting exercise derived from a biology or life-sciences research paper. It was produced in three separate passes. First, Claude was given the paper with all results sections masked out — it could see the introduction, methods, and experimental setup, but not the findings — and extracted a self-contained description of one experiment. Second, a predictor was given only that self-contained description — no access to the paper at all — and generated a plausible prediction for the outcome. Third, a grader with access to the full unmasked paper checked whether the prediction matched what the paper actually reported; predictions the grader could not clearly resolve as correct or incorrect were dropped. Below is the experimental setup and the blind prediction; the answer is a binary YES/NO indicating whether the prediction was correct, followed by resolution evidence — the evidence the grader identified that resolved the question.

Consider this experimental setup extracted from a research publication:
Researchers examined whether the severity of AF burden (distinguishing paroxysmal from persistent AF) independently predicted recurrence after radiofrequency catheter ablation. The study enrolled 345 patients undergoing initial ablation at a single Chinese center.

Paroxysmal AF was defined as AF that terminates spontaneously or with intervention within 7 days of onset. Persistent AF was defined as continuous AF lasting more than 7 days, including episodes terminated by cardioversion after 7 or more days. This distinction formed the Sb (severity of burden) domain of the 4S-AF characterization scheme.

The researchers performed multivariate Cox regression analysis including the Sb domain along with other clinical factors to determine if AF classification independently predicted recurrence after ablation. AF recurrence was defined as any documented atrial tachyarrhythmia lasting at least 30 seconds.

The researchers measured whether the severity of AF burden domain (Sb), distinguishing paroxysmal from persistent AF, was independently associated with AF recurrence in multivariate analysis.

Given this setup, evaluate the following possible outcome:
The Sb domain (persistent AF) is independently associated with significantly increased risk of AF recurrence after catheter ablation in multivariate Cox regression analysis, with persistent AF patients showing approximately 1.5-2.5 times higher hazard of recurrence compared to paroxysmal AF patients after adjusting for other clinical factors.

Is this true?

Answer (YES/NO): YES